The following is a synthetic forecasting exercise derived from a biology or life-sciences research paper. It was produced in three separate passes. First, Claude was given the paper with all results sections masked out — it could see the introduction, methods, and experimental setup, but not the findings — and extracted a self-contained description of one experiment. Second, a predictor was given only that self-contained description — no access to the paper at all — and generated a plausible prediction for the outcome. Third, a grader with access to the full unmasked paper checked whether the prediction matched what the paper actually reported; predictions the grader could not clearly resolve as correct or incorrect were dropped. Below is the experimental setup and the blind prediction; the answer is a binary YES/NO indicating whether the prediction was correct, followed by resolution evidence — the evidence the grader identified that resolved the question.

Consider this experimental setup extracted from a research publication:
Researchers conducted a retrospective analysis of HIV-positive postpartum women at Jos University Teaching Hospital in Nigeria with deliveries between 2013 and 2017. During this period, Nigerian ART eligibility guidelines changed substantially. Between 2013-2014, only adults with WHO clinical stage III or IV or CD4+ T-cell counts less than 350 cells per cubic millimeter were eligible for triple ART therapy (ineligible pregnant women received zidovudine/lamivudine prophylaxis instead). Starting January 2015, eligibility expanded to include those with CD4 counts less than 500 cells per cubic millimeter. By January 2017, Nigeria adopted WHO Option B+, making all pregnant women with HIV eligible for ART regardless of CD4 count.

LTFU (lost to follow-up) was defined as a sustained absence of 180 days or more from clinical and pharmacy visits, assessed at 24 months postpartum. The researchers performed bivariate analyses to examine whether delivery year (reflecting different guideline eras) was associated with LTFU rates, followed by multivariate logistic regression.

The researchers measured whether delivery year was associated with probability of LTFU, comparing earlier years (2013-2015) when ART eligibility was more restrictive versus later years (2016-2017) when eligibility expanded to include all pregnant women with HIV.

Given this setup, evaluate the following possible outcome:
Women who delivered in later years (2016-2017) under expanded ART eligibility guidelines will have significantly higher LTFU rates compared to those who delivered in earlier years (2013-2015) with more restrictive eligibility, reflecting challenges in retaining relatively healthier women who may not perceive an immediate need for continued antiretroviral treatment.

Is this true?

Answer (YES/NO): NO